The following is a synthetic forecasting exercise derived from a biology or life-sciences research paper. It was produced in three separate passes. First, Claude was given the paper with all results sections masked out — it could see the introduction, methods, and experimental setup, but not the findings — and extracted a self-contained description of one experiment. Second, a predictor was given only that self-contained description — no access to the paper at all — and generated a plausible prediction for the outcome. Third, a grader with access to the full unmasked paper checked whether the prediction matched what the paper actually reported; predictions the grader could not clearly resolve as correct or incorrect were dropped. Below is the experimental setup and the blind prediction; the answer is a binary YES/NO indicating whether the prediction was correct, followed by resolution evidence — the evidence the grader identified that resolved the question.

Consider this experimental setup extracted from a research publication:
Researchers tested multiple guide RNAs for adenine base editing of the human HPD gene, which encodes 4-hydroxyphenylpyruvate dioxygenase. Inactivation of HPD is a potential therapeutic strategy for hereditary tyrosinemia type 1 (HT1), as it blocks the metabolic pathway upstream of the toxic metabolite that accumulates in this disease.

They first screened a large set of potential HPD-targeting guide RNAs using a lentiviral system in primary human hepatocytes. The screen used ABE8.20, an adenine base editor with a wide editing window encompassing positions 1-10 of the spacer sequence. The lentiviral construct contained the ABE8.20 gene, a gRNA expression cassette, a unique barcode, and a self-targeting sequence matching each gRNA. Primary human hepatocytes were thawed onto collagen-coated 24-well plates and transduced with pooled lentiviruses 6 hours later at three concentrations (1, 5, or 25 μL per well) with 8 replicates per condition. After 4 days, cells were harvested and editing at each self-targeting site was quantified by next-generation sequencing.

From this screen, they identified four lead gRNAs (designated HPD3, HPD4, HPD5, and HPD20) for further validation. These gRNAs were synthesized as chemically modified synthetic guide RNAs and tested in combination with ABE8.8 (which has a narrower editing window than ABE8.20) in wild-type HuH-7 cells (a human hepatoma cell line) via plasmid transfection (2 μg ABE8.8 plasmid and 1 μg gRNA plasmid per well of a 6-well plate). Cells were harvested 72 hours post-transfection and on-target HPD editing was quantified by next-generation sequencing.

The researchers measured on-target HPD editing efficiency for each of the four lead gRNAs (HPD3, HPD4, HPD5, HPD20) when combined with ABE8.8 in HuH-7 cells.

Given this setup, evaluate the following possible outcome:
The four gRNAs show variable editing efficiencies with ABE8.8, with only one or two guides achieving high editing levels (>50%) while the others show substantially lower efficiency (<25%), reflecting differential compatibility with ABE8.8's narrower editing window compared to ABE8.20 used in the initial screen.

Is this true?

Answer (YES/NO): NO